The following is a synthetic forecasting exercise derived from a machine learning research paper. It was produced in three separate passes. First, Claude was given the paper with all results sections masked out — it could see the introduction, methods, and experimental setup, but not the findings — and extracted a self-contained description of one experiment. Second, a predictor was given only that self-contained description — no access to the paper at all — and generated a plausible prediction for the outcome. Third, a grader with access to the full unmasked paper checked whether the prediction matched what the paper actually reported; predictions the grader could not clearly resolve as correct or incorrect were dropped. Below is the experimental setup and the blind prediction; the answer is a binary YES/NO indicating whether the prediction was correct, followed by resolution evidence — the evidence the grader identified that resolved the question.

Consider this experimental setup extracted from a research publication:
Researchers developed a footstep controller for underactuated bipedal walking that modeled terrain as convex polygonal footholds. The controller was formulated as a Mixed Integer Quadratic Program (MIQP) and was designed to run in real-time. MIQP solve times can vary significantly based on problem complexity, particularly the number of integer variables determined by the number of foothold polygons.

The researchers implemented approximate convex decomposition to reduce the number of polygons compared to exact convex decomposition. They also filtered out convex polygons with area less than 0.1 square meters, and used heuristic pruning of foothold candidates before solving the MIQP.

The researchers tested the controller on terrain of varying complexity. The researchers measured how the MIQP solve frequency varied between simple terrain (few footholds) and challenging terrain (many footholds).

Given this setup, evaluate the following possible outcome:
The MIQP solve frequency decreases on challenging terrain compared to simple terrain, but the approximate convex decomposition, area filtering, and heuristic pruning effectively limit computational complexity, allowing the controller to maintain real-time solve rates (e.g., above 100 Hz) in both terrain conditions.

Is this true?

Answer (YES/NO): NO